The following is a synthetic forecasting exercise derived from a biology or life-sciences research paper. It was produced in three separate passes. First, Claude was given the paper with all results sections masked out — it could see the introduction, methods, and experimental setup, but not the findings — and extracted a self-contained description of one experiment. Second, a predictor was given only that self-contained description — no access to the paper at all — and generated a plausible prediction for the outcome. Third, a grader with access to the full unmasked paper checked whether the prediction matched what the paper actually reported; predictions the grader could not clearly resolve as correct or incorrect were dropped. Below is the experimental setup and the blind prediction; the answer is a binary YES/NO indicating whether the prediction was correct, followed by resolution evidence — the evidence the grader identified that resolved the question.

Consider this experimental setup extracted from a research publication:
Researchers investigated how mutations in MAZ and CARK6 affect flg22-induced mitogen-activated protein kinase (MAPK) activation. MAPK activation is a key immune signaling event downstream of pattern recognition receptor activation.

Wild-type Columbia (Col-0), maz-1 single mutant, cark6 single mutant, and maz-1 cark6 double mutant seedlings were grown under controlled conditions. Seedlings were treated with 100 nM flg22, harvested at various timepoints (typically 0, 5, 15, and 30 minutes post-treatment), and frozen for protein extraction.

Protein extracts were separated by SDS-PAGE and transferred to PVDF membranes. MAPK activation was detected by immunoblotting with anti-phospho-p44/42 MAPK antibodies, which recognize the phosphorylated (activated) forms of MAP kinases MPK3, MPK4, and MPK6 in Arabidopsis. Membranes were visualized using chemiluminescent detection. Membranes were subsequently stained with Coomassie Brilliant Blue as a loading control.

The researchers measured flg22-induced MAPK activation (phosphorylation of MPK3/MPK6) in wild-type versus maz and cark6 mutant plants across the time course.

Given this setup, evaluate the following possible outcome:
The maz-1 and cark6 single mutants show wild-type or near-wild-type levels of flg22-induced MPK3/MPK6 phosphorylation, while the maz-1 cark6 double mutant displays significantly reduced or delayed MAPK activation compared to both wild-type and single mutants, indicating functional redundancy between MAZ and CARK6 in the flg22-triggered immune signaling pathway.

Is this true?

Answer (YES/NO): NO